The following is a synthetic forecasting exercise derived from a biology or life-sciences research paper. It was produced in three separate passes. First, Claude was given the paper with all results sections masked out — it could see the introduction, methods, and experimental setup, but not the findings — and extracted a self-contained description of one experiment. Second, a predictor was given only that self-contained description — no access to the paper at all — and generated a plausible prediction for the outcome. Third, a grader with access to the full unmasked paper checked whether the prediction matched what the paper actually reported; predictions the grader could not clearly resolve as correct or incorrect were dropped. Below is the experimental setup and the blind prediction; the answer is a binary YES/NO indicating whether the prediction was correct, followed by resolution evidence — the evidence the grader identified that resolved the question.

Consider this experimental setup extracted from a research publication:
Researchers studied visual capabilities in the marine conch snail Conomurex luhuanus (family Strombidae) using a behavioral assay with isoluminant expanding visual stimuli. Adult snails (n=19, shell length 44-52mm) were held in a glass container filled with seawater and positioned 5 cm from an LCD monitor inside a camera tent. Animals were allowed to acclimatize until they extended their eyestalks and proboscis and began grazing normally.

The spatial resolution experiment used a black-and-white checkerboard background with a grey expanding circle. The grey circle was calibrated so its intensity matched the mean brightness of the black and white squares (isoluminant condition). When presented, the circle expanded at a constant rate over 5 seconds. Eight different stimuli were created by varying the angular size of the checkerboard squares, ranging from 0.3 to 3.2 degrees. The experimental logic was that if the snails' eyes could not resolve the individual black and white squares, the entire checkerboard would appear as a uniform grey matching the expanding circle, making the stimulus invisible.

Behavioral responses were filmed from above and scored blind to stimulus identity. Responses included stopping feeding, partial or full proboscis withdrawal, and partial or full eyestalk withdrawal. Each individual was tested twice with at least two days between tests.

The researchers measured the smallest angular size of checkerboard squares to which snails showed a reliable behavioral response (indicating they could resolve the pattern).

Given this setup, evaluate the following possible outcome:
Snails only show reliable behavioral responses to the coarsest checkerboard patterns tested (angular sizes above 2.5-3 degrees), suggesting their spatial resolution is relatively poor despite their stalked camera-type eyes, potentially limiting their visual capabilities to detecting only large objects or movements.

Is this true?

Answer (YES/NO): NO